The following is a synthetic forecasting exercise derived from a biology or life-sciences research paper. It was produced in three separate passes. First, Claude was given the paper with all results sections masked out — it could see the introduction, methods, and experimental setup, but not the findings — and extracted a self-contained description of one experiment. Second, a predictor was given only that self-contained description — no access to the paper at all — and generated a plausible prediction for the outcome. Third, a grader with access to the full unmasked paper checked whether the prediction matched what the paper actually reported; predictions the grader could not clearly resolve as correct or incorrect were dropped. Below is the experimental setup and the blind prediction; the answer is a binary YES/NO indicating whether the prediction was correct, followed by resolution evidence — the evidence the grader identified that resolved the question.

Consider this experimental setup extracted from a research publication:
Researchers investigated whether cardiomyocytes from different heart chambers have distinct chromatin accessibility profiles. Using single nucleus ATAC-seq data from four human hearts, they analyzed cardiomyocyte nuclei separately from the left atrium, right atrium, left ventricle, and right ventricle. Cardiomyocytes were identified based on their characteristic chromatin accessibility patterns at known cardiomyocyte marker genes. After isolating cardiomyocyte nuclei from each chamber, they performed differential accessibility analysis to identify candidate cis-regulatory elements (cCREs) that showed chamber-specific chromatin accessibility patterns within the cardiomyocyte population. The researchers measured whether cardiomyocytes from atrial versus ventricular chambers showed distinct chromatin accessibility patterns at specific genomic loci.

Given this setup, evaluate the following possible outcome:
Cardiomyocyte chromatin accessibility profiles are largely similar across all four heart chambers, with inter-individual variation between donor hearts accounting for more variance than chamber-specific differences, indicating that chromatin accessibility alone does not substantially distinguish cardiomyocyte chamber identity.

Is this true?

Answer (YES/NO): NO